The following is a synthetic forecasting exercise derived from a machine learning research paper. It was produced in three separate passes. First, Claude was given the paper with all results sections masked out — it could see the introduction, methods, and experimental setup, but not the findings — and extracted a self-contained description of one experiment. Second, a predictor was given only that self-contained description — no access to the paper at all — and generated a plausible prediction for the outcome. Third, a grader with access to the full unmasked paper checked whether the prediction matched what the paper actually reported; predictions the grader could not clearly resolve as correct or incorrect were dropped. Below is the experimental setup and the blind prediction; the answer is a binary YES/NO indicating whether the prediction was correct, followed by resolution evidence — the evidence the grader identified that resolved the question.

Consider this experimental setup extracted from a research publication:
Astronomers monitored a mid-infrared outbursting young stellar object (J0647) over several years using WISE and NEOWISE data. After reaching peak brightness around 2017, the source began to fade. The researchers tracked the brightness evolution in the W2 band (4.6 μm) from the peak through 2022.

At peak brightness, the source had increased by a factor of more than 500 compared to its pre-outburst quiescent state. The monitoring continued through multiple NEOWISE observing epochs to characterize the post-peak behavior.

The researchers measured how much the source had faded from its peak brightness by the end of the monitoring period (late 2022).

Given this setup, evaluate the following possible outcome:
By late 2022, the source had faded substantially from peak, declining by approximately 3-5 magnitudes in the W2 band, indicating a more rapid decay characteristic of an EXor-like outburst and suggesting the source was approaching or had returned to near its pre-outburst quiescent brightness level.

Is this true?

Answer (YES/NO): NO